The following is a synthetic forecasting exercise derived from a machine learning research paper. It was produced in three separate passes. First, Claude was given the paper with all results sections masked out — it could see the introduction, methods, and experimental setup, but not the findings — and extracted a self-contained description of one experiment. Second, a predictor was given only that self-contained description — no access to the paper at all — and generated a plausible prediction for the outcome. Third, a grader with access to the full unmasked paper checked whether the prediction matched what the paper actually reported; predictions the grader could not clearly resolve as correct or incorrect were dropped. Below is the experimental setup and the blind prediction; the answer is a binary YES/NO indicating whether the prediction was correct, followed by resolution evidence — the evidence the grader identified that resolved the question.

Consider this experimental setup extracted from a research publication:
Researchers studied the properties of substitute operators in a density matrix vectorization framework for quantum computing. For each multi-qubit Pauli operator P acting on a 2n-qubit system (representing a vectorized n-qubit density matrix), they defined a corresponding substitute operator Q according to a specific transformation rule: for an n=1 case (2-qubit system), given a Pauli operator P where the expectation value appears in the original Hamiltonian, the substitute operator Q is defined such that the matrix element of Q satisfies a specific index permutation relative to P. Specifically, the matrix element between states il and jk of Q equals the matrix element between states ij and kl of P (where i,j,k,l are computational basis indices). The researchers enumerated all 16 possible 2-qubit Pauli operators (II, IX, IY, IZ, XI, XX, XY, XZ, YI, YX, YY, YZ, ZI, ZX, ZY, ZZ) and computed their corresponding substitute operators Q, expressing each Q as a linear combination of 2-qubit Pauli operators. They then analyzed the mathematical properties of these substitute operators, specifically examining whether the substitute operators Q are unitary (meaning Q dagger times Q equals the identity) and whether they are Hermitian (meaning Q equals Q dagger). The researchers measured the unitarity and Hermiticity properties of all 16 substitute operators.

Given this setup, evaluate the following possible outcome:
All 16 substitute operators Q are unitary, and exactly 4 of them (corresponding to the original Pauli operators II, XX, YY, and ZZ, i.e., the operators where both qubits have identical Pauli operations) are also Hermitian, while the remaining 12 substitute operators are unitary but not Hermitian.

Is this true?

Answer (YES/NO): YES